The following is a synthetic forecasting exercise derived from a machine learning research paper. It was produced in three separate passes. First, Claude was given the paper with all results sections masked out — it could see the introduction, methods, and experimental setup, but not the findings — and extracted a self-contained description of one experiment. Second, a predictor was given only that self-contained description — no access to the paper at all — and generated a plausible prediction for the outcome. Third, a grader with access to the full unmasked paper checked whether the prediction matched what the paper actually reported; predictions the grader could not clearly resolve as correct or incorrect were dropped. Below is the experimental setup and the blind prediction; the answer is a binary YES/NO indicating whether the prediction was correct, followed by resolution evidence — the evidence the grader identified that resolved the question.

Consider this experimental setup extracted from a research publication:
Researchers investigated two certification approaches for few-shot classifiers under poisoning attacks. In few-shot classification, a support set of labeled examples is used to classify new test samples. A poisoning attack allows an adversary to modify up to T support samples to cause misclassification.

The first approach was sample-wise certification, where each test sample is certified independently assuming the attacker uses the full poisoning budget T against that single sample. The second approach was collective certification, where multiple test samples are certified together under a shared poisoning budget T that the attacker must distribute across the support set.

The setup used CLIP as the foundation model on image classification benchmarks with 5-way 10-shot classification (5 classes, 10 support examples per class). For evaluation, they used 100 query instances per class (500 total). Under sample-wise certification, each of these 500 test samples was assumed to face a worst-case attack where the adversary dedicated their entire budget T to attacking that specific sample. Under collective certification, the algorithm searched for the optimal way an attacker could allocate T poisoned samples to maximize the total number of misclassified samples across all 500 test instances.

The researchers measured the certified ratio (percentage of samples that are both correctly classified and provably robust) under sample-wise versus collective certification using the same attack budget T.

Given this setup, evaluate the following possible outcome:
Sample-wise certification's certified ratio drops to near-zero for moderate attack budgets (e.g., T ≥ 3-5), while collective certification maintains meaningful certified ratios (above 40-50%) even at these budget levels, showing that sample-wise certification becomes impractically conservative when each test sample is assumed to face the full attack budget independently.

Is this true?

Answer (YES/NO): NO